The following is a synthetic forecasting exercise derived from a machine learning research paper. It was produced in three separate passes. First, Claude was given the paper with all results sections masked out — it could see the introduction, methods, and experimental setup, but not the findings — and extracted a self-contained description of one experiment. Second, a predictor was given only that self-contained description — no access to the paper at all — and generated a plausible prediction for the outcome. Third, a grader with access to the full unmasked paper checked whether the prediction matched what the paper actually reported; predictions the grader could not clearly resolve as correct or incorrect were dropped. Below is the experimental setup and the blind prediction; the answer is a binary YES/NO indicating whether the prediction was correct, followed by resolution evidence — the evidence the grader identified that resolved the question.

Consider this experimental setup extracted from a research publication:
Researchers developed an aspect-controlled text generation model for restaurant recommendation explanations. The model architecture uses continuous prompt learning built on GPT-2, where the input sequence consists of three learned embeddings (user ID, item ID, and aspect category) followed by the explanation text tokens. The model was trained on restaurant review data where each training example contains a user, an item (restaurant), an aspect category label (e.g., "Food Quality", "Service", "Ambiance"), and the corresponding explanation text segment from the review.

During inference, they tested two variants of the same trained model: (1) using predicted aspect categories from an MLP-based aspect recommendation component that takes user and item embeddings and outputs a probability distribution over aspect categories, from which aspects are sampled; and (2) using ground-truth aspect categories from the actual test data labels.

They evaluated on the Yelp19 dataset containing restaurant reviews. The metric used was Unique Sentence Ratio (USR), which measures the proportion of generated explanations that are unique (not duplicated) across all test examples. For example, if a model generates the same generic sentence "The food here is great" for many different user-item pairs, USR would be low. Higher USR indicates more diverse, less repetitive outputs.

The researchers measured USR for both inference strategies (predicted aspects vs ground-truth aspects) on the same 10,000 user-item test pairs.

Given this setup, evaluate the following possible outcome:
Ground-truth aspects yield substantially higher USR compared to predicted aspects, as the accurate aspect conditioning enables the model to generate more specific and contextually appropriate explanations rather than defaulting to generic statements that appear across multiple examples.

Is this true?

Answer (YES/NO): NO